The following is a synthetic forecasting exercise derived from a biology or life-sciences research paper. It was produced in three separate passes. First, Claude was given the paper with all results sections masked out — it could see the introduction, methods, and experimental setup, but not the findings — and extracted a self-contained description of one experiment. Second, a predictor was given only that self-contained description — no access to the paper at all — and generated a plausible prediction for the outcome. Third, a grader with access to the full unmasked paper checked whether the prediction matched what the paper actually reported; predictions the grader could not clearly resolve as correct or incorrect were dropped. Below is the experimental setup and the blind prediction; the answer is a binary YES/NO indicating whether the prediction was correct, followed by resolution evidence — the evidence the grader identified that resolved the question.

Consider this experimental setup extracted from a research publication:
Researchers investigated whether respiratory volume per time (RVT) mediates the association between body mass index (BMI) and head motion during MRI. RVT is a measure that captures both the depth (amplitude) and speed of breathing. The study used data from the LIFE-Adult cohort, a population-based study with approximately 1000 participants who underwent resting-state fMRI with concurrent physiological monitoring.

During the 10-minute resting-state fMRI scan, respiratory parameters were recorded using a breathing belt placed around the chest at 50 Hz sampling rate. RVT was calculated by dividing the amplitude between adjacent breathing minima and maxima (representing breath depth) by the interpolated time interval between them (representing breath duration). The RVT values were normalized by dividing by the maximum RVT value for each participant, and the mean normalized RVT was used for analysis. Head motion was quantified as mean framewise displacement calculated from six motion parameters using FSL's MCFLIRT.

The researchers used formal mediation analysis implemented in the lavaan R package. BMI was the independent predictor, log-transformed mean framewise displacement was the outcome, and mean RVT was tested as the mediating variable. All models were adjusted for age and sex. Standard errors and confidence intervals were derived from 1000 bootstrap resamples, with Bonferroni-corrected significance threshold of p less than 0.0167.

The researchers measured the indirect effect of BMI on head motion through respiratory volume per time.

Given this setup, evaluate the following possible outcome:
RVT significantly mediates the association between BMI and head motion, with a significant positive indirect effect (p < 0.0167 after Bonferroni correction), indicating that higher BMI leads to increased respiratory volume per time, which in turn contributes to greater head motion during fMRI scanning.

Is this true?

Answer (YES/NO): NO